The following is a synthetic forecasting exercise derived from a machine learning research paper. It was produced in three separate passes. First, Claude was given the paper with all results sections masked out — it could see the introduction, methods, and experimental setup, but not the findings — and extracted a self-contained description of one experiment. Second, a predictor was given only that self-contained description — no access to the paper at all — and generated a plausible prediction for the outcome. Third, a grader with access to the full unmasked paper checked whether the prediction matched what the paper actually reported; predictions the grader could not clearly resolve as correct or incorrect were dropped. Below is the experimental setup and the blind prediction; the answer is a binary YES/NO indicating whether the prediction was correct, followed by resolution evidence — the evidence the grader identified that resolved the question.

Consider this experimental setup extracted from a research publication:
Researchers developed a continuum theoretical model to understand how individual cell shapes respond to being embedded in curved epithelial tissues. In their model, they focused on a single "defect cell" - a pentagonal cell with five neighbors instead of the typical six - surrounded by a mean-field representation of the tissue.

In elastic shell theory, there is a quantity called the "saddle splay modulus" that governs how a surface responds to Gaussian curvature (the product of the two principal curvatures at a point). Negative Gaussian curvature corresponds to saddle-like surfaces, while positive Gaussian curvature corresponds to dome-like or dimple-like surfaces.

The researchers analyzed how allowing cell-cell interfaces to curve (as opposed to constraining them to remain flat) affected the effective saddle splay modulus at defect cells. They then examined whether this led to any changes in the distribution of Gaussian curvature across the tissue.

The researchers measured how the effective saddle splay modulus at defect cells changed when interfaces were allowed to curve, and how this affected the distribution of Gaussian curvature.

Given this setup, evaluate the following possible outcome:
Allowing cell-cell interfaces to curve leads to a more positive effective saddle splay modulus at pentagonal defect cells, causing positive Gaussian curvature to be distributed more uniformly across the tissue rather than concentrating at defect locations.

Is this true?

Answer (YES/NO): NO